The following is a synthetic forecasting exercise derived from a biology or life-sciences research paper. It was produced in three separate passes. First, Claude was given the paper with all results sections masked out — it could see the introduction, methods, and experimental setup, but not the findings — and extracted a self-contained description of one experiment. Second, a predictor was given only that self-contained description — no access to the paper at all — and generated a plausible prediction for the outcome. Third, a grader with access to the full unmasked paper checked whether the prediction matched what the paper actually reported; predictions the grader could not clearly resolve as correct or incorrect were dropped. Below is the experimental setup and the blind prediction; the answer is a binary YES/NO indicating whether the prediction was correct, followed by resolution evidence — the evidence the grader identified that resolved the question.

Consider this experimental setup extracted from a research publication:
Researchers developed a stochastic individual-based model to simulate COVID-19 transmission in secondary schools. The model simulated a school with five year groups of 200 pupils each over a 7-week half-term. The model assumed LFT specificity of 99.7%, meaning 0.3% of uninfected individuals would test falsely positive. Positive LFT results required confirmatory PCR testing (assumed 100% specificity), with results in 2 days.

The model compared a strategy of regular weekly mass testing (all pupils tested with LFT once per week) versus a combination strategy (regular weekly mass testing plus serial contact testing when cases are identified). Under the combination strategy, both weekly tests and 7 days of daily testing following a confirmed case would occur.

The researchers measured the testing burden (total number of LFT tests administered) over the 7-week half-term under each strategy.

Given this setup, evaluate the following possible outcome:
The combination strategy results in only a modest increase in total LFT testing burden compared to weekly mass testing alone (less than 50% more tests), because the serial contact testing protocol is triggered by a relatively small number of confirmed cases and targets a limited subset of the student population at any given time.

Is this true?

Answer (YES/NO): NO